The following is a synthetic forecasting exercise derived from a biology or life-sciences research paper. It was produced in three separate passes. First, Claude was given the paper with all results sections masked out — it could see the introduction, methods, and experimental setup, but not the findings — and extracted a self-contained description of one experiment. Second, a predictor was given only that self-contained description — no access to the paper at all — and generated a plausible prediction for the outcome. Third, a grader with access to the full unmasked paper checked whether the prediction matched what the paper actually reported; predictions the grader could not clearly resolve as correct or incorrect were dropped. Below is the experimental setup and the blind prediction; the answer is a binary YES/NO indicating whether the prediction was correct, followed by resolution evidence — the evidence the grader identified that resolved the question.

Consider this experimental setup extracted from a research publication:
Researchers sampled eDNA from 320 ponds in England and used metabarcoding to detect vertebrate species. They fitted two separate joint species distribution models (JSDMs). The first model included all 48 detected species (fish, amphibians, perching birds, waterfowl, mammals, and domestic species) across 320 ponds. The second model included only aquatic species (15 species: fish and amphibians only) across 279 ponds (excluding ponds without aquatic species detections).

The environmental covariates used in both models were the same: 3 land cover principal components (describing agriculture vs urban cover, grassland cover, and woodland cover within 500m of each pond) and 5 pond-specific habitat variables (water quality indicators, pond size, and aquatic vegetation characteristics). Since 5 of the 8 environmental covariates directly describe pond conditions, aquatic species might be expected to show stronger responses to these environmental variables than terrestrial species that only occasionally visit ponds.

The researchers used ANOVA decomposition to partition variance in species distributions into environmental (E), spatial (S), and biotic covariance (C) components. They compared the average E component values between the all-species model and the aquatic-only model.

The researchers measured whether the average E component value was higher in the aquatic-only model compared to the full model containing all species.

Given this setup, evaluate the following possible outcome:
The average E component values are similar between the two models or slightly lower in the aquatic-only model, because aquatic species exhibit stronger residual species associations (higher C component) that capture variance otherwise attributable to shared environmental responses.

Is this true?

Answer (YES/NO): NO